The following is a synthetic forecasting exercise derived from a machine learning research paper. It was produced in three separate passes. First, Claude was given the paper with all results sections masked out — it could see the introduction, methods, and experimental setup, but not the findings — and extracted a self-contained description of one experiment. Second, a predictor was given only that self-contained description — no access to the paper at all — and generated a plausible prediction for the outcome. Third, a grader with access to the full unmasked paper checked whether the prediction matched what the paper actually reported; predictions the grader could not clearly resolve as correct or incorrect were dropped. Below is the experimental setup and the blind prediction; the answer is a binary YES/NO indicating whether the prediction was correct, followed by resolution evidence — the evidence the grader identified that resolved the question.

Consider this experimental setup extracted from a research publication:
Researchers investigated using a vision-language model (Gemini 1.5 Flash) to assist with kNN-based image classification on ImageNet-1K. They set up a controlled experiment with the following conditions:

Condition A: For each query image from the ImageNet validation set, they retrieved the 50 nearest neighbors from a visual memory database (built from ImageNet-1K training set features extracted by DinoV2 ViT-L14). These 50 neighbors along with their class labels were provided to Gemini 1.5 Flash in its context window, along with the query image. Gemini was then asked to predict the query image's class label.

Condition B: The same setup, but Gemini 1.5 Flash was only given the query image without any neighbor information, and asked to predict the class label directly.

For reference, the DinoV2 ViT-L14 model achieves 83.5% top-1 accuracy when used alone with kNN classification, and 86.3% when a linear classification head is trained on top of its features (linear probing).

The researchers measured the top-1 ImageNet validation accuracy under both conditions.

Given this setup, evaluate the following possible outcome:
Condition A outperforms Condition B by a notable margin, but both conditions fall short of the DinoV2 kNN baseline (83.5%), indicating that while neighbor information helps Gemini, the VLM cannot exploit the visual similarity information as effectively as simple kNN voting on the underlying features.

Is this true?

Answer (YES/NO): NO